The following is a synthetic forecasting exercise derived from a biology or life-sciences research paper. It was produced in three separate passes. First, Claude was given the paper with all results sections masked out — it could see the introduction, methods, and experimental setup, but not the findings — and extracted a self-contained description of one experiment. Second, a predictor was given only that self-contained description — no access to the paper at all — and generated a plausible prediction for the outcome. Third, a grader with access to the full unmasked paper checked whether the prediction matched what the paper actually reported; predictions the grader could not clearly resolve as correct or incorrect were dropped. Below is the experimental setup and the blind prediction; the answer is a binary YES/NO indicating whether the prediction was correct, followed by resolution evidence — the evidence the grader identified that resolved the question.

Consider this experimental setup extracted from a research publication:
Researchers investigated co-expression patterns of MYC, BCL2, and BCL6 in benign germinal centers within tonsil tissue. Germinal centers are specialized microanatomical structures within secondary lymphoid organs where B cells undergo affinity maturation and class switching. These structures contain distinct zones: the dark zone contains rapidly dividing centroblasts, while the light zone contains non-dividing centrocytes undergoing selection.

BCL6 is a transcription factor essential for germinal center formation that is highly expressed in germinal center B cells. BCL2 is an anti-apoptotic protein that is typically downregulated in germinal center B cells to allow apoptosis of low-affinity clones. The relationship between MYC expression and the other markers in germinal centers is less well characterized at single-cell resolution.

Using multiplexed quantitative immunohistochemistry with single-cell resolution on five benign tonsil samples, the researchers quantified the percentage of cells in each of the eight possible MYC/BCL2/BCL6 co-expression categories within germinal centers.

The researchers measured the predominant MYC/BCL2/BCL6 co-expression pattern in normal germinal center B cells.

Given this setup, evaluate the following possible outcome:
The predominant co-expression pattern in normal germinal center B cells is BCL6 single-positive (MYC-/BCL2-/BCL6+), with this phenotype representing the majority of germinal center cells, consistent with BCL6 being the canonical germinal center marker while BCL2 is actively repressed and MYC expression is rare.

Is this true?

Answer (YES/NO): YES